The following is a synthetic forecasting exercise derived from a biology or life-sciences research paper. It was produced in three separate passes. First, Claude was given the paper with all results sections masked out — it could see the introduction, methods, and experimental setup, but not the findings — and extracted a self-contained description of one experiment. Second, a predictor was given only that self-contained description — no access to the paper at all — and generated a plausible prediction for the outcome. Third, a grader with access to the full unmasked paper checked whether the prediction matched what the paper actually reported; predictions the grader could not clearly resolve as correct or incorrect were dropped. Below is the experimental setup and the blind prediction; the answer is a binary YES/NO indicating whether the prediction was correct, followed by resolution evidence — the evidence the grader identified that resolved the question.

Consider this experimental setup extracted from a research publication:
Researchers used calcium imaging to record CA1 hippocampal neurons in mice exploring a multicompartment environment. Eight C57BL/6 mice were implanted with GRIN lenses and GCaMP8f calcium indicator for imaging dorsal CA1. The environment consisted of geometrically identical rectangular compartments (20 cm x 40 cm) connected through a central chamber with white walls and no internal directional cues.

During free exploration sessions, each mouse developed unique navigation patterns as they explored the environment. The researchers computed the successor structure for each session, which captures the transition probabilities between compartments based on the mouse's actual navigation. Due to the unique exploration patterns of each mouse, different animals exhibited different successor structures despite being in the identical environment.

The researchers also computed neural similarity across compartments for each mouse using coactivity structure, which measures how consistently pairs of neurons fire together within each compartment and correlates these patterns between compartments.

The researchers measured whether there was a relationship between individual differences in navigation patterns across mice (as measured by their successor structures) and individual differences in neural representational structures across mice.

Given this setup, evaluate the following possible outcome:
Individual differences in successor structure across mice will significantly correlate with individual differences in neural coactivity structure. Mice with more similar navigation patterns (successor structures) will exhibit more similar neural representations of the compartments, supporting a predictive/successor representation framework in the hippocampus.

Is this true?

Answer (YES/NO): YES